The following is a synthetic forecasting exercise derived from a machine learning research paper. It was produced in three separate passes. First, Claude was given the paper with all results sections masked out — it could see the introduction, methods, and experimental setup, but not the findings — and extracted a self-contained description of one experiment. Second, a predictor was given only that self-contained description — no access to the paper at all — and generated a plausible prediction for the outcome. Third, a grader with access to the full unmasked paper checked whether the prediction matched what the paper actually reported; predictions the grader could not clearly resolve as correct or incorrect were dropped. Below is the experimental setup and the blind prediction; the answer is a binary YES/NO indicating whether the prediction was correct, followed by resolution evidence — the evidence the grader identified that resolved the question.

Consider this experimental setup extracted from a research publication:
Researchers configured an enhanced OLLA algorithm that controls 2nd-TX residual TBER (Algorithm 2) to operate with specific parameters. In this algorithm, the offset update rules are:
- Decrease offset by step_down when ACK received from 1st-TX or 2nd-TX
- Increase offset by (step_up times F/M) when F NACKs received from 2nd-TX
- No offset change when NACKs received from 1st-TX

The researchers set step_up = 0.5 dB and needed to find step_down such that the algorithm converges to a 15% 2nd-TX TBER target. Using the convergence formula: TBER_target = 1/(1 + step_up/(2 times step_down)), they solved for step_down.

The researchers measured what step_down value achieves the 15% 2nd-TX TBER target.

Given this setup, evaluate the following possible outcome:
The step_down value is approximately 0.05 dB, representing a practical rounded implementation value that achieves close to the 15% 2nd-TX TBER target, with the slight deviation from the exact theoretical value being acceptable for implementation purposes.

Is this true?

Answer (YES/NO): NO